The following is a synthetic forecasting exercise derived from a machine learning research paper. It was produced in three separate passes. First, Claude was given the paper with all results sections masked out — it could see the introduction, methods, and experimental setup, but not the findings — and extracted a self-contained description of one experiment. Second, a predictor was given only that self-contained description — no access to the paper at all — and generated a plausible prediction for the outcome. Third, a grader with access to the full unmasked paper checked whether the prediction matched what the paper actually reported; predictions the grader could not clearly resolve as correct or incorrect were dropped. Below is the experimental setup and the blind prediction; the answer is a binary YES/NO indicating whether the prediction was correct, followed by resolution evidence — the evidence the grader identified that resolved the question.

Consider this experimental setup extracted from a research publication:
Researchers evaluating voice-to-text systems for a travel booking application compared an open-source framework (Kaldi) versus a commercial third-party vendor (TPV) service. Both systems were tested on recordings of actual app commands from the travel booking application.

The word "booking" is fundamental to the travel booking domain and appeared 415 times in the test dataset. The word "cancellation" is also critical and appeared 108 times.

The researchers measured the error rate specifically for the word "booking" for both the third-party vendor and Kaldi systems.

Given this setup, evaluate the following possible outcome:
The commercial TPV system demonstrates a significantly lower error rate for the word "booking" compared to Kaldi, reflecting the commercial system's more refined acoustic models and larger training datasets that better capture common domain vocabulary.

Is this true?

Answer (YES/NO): NO